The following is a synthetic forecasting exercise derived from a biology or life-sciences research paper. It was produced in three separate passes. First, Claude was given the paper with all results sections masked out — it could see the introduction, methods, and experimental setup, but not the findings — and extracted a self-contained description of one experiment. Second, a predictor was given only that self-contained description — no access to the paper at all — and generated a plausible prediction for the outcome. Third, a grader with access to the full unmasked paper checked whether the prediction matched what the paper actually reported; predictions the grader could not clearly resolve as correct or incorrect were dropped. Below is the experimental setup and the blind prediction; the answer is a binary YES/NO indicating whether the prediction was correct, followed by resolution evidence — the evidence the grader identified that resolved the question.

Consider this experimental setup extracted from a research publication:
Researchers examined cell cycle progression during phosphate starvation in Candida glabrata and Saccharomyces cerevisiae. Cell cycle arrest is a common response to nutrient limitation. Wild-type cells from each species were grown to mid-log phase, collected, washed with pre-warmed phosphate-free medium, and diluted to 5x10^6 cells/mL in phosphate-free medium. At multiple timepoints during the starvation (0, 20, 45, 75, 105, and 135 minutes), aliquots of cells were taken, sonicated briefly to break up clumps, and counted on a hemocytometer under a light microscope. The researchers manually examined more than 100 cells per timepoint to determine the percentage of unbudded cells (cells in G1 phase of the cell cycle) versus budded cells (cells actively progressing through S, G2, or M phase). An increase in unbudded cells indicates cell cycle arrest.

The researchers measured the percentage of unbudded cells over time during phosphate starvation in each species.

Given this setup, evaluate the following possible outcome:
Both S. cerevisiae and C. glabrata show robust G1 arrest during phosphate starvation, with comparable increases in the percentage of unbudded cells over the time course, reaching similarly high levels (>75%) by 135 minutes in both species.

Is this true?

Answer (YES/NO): NO